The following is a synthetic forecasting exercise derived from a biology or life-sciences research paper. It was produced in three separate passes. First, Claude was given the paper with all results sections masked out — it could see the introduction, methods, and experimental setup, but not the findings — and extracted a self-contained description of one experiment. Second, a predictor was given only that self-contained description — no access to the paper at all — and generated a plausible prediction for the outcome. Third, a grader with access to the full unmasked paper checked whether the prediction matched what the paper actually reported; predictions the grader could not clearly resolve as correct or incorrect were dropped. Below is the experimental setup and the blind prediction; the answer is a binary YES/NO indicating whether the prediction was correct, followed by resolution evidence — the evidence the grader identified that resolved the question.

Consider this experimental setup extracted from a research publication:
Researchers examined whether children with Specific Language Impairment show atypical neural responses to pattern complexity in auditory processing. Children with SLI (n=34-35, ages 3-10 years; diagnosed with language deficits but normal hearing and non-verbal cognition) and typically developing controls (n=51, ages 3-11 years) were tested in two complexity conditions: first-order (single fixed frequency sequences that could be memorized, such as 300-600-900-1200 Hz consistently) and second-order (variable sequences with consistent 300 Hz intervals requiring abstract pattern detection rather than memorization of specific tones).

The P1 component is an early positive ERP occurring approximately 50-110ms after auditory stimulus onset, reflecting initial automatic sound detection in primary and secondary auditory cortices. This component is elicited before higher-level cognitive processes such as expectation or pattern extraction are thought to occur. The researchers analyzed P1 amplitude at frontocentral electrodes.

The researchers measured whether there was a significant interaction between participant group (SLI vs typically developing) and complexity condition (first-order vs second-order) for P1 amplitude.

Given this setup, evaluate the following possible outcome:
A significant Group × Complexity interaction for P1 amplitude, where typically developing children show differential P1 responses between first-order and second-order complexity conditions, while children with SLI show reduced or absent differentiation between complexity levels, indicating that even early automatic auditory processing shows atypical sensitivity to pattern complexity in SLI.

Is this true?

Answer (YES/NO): NO